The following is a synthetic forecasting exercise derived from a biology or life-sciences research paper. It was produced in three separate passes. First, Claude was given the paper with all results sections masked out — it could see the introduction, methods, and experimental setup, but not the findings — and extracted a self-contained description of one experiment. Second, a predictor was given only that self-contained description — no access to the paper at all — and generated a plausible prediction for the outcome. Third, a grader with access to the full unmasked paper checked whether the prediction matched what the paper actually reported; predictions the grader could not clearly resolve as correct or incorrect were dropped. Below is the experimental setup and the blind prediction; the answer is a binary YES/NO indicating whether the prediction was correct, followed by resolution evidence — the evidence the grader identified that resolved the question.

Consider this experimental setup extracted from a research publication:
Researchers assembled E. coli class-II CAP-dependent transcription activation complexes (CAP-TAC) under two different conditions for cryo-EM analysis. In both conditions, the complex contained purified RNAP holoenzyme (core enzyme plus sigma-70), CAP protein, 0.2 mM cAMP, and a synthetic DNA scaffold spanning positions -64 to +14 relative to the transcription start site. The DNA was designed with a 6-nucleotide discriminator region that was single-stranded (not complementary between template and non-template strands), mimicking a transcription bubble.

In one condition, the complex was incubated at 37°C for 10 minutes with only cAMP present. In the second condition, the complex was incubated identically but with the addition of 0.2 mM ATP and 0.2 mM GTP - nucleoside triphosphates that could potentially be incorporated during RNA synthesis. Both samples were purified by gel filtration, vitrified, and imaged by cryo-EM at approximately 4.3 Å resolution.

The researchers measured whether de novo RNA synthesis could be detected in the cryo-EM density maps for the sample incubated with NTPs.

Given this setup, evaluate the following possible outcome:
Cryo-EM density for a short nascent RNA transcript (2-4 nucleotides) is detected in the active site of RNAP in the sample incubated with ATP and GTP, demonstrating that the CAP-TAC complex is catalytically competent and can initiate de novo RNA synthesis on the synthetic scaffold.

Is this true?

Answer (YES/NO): YES